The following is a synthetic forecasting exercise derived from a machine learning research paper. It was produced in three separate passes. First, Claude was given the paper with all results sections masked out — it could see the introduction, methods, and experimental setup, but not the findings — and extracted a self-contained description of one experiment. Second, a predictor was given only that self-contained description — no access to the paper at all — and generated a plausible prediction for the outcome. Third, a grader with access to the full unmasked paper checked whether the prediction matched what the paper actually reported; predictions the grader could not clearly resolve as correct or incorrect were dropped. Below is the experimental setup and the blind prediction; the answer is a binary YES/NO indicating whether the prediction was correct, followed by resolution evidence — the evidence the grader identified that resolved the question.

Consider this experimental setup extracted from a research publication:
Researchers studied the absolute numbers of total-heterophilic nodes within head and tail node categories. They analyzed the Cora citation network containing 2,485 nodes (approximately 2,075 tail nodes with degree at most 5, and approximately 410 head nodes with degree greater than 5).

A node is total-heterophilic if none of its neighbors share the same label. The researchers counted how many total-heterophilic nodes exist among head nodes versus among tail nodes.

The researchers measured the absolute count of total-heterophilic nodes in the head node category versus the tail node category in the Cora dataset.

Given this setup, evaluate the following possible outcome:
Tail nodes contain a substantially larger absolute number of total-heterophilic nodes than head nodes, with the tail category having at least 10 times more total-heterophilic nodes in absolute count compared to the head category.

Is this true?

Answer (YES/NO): YES